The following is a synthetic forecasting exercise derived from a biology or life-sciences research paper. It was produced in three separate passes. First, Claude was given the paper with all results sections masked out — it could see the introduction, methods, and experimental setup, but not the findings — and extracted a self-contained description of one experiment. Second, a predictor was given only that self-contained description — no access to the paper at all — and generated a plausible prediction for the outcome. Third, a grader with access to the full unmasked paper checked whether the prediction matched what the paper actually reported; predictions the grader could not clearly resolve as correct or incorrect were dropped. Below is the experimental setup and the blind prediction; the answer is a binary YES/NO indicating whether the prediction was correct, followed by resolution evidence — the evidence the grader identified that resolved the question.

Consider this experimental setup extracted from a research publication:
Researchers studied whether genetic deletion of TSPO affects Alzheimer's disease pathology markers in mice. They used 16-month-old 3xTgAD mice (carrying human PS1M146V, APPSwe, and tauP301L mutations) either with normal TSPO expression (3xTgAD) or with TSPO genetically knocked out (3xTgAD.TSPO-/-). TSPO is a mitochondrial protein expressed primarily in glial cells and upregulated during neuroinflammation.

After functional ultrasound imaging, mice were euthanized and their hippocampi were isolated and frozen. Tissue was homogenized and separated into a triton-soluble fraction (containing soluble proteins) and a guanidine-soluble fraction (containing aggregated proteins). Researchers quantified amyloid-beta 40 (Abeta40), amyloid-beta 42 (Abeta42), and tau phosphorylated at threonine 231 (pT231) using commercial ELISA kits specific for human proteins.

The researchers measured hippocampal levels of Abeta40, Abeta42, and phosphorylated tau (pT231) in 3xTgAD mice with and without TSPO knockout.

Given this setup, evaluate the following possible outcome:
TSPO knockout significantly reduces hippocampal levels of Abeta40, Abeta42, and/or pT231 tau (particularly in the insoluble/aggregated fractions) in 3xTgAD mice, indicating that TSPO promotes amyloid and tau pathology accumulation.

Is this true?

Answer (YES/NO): NO